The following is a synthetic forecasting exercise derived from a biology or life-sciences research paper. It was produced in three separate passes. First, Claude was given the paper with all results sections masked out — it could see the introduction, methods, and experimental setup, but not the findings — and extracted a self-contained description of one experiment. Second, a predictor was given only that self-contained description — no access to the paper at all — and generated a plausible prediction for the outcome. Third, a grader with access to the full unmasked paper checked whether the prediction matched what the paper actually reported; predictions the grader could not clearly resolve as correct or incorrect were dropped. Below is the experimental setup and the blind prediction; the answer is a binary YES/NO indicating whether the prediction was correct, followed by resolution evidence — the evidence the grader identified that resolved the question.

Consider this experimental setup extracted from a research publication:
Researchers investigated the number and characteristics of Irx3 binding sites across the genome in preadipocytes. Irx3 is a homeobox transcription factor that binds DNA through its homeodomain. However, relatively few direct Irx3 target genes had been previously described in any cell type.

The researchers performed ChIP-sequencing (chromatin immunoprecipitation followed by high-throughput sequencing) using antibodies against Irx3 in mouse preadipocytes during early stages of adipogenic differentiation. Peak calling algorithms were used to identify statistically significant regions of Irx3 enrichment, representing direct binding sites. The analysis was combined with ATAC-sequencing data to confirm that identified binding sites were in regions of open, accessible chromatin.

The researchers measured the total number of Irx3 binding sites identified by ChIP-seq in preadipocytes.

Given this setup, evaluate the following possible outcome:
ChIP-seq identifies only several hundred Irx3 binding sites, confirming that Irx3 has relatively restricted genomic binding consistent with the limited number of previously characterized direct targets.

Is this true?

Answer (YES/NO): YES